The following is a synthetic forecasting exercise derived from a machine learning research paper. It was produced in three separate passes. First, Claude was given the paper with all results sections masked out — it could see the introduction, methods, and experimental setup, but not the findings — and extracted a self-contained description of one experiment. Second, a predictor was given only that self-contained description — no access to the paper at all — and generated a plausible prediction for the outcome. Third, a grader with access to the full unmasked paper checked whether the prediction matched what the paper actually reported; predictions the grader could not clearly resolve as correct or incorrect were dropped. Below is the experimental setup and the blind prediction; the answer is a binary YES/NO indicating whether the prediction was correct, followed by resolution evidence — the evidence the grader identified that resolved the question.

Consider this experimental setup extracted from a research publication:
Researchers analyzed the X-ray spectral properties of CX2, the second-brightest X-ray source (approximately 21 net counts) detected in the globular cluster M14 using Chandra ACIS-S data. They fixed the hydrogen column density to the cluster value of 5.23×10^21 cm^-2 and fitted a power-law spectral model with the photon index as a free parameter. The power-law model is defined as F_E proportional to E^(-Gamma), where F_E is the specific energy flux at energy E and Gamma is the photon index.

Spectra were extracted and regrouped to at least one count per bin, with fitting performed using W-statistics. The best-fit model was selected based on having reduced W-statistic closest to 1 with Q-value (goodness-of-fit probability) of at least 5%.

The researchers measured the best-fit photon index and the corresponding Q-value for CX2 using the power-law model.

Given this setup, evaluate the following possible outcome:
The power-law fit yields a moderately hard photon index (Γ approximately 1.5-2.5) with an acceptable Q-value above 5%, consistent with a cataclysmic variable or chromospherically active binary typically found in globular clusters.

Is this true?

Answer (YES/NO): NO